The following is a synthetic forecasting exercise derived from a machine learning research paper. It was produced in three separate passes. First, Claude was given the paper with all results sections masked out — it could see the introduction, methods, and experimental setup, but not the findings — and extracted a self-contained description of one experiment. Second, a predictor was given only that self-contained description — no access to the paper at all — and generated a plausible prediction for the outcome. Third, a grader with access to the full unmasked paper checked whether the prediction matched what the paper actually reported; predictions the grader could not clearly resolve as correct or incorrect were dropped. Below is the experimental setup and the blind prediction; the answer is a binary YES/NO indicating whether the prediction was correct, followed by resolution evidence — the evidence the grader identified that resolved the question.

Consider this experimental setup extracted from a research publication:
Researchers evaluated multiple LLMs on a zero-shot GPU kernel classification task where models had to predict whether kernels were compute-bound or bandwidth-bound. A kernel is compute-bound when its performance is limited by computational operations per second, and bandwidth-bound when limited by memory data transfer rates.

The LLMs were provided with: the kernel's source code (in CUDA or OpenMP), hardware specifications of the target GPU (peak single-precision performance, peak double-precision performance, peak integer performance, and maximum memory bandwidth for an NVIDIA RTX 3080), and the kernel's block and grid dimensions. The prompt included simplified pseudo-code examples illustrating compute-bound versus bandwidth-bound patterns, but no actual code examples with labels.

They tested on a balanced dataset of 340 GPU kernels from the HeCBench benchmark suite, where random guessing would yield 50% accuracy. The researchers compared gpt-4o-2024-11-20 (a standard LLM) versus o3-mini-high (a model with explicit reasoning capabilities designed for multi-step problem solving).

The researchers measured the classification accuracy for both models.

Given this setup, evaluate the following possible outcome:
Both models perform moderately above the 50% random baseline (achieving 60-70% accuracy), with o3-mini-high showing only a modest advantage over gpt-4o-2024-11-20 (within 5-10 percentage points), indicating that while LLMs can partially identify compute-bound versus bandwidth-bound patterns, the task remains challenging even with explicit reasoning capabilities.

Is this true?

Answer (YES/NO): NO